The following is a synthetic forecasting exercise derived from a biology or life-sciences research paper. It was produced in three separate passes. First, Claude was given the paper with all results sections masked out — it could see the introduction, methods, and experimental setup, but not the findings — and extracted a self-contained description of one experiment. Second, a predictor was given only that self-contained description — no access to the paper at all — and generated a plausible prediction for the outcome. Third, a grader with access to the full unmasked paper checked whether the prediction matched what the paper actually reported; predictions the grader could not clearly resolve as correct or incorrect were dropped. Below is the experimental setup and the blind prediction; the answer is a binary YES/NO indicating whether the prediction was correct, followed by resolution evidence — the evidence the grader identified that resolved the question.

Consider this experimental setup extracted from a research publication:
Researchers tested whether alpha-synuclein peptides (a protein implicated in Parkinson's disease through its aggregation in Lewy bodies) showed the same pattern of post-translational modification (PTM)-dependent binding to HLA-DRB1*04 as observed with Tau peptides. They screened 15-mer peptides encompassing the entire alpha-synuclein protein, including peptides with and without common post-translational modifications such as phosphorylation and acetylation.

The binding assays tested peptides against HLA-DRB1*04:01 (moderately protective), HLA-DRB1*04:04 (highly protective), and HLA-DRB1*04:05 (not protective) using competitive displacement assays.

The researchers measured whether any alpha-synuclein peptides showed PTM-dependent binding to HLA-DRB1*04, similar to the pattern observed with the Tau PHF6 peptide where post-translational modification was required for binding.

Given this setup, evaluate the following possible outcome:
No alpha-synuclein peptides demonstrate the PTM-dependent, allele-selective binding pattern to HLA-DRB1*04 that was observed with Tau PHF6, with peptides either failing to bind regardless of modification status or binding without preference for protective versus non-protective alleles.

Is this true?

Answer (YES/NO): YES